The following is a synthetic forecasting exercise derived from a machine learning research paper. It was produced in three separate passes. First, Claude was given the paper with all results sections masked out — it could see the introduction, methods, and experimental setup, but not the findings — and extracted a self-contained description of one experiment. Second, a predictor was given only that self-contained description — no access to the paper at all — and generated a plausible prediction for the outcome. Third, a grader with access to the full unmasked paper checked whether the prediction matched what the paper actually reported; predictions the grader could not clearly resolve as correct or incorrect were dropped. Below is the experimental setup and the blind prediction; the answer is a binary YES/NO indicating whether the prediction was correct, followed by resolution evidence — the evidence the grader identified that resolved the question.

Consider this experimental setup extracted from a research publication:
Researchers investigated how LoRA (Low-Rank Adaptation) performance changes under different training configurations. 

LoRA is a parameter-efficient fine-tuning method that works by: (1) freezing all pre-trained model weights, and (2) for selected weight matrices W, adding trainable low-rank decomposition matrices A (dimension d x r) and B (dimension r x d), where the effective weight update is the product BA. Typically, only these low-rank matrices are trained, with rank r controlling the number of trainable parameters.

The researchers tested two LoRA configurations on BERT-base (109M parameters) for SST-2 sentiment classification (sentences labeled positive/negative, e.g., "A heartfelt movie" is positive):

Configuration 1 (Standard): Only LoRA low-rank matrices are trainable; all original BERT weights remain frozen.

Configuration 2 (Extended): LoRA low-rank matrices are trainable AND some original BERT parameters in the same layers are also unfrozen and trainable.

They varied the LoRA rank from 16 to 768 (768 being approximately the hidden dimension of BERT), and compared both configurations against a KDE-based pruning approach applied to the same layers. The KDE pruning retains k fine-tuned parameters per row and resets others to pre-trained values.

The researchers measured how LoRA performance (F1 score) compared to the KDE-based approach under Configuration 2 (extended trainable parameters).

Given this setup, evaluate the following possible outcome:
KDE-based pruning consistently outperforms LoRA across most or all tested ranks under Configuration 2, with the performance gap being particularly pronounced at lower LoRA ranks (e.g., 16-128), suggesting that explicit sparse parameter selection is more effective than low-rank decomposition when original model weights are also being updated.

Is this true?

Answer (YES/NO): NO